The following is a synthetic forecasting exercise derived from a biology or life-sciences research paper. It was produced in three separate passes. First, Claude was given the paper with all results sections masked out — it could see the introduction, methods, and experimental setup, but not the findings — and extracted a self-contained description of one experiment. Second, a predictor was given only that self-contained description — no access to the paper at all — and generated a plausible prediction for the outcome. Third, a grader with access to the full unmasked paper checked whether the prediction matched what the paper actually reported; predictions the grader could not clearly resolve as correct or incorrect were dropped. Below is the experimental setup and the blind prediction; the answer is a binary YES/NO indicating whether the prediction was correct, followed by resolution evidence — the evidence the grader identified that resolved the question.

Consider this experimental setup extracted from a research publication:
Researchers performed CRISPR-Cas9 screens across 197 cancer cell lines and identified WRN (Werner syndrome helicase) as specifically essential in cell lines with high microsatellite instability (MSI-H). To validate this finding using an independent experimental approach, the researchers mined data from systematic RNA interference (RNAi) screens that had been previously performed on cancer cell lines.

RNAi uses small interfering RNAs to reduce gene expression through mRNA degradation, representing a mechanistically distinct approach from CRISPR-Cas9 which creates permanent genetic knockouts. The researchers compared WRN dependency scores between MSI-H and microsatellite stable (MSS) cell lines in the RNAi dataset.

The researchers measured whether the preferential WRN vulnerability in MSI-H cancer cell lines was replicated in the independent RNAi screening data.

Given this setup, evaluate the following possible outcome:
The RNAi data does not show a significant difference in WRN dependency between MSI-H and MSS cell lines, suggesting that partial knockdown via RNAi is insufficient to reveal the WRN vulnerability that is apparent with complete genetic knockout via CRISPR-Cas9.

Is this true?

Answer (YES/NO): NO